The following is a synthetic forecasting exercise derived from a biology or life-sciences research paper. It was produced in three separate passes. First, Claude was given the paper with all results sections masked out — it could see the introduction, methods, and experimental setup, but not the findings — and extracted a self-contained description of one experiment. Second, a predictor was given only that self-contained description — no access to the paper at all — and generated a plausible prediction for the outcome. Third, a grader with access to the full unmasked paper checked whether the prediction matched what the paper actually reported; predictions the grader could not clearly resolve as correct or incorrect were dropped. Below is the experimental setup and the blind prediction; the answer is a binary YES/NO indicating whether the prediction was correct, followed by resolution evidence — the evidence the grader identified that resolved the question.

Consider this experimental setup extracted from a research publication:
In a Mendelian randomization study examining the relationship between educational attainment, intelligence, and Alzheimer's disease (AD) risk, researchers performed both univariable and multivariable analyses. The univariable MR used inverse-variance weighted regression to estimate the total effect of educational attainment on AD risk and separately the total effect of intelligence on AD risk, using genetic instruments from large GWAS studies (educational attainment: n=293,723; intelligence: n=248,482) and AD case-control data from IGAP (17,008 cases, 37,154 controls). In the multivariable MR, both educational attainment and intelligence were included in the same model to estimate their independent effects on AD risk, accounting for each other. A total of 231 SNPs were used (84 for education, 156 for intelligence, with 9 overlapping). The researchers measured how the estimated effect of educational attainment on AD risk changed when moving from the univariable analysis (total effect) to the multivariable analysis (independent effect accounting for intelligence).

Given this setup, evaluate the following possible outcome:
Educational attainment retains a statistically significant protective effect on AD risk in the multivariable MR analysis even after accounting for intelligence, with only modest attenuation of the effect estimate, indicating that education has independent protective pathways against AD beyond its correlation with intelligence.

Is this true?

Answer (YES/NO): NO